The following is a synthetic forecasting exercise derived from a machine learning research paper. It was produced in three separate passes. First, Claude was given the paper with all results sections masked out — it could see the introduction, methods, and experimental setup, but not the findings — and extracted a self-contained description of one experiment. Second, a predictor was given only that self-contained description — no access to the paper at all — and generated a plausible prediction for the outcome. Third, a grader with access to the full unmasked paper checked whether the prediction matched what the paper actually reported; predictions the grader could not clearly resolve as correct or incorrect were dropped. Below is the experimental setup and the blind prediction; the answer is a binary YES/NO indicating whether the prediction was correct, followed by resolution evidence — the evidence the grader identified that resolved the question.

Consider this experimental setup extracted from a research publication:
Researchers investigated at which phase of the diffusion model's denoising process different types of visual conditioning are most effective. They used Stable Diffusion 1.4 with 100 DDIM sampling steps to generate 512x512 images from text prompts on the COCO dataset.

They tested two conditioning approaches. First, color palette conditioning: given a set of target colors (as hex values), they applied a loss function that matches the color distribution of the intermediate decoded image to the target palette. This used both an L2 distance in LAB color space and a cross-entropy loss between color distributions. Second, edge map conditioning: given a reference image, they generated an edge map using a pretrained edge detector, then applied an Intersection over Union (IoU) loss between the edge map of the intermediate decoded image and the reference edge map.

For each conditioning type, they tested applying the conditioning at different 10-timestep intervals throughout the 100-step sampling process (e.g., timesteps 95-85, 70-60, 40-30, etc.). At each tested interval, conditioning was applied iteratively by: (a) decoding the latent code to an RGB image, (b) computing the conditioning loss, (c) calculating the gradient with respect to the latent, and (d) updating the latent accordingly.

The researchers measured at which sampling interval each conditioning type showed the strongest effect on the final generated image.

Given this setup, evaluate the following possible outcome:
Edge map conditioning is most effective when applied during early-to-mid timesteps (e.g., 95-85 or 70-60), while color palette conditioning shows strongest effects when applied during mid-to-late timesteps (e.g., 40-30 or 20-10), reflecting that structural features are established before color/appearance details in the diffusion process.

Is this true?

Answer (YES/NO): NO